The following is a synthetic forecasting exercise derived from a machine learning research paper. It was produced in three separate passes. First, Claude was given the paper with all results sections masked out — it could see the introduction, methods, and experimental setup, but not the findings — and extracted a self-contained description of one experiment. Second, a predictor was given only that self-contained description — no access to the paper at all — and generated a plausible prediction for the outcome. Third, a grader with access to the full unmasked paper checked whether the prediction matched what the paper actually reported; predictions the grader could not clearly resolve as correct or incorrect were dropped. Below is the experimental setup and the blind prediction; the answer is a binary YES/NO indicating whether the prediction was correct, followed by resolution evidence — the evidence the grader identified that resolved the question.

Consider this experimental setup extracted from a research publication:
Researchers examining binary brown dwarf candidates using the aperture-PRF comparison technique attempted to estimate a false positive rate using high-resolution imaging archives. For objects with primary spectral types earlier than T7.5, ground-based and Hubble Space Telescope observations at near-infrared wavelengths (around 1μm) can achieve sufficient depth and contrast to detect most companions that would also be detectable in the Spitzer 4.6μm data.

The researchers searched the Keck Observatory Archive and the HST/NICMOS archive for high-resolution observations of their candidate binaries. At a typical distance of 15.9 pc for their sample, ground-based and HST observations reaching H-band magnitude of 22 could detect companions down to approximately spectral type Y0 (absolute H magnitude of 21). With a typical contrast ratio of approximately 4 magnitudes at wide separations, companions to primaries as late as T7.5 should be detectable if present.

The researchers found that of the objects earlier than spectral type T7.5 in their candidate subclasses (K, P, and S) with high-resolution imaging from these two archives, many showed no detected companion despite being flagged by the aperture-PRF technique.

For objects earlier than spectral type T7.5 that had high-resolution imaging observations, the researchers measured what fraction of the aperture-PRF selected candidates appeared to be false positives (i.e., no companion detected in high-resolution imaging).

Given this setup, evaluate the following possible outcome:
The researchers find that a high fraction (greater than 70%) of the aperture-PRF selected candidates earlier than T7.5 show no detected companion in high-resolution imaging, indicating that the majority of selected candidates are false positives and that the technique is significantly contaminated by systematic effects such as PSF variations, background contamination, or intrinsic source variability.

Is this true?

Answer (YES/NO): YES